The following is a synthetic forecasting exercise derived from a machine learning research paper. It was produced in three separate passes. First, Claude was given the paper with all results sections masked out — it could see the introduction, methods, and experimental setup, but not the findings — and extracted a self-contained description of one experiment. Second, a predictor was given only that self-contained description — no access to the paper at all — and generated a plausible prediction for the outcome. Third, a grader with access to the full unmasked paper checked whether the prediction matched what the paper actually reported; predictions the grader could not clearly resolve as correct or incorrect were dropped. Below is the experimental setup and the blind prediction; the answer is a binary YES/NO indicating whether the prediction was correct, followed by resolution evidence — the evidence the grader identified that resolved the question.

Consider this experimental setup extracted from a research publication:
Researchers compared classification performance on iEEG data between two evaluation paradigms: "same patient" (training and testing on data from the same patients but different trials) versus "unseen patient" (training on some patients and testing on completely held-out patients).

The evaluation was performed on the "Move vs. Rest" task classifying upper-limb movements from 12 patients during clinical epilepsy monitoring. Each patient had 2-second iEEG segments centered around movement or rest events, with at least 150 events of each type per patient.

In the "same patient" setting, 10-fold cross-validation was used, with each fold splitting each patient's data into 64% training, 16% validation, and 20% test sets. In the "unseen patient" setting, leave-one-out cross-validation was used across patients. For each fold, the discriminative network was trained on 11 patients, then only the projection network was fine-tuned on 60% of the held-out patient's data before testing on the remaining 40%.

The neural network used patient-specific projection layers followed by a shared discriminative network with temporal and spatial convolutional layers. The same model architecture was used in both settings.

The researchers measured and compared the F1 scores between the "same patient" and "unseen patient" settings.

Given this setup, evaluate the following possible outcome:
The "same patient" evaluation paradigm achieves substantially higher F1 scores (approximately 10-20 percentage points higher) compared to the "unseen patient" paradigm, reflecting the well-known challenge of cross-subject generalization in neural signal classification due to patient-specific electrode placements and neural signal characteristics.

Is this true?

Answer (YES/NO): NO